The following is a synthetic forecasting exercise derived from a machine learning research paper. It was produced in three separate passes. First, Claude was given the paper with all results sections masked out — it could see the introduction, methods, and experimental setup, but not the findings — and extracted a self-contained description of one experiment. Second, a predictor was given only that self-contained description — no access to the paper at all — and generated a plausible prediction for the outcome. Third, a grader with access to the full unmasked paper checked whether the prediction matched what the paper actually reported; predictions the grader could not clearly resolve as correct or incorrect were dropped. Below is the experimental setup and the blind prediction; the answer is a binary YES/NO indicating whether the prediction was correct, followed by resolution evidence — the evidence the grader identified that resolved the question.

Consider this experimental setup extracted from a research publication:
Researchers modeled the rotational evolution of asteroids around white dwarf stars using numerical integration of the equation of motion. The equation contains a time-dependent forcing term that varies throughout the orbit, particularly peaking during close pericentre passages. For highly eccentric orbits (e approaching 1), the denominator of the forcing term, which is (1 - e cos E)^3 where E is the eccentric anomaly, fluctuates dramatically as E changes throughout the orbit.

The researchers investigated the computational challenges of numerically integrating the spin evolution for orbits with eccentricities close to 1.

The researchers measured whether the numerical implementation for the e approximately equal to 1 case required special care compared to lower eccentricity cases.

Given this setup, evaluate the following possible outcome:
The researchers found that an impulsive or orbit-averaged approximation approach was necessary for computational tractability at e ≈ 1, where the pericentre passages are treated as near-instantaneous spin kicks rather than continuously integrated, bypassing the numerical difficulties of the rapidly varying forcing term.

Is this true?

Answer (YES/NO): NO